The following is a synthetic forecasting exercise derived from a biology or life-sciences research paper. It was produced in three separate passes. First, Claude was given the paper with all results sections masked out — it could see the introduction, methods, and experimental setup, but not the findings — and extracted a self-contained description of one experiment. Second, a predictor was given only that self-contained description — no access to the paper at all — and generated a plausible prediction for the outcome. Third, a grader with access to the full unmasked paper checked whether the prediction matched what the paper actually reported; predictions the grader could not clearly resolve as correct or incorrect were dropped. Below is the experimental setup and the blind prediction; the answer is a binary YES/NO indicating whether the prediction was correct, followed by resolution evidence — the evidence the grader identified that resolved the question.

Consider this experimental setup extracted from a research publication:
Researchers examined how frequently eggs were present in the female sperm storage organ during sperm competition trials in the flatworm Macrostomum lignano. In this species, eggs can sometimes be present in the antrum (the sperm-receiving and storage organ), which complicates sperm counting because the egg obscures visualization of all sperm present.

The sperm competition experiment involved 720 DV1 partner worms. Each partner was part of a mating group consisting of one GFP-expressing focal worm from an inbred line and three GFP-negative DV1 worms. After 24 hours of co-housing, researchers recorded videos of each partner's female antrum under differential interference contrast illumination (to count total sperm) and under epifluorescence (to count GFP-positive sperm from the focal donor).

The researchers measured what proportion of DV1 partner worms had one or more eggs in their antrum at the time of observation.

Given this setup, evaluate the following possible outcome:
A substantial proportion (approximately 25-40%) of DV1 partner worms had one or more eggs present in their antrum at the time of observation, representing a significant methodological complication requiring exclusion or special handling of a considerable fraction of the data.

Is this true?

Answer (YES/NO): YES